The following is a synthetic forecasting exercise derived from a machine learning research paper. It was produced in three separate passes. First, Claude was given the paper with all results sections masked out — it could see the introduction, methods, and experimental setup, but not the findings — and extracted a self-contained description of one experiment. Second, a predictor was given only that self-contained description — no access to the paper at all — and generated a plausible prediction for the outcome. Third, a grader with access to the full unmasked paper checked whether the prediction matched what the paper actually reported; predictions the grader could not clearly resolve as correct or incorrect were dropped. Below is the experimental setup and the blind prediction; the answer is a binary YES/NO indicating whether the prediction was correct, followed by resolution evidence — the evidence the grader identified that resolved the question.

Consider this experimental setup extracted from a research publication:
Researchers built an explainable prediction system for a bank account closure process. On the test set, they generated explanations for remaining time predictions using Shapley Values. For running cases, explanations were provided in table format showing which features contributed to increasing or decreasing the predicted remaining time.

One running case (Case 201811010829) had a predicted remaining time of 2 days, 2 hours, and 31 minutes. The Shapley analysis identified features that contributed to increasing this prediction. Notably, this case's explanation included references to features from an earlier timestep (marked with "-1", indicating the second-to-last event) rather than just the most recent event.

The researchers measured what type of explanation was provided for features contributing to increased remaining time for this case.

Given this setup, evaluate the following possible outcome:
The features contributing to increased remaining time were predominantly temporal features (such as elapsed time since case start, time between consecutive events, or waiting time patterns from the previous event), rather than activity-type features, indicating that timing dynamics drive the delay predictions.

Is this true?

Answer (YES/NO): NO